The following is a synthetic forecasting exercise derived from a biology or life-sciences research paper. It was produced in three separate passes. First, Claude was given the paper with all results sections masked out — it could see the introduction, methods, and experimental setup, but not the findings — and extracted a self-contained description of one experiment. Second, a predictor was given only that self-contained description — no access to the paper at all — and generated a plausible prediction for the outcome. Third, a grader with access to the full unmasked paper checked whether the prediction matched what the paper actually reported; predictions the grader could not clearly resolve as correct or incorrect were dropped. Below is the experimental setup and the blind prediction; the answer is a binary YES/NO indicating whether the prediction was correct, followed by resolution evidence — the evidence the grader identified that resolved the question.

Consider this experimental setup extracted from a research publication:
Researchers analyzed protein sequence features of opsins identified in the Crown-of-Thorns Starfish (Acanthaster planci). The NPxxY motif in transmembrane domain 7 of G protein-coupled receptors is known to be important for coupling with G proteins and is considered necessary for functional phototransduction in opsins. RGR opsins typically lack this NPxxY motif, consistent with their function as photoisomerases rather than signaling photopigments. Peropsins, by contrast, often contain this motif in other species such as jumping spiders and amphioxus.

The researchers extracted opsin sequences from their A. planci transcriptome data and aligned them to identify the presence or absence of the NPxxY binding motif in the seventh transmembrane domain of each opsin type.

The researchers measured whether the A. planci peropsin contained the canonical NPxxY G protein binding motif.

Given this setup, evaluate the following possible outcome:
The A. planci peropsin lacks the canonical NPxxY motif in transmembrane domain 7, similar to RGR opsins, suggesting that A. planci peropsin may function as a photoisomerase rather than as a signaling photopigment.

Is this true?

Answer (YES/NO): YES